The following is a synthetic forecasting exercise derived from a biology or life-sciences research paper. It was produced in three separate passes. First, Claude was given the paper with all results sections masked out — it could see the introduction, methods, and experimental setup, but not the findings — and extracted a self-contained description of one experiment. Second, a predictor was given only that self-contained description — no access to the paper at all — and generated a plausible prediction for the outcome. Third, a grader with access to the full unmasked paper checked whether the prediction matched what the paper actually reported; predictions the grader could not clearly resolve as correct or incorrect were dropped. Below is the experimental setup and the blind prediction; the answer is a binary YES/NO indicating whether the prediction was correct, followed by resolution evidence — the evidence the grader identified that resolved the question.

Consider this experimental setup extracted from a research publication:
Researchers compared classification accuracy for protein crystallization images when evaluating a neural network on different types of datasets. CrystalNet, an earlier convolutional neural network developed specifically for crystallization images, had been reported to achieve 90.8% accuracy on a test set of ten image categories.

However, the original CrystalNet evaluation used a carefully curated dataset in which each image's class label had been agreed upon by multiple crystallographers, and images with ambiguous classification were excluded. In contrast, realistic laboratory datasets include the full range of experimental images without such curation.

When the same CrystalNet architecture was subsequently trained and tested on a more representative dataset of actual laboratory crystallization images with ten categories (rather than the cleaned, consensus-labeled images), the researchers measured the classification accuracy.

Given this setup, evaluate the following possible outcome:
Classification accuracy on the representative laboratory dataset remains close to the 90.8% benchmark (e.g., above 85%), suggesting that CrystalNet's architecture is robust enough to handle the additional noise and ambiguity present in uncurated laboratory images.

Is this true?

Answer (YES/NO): NO